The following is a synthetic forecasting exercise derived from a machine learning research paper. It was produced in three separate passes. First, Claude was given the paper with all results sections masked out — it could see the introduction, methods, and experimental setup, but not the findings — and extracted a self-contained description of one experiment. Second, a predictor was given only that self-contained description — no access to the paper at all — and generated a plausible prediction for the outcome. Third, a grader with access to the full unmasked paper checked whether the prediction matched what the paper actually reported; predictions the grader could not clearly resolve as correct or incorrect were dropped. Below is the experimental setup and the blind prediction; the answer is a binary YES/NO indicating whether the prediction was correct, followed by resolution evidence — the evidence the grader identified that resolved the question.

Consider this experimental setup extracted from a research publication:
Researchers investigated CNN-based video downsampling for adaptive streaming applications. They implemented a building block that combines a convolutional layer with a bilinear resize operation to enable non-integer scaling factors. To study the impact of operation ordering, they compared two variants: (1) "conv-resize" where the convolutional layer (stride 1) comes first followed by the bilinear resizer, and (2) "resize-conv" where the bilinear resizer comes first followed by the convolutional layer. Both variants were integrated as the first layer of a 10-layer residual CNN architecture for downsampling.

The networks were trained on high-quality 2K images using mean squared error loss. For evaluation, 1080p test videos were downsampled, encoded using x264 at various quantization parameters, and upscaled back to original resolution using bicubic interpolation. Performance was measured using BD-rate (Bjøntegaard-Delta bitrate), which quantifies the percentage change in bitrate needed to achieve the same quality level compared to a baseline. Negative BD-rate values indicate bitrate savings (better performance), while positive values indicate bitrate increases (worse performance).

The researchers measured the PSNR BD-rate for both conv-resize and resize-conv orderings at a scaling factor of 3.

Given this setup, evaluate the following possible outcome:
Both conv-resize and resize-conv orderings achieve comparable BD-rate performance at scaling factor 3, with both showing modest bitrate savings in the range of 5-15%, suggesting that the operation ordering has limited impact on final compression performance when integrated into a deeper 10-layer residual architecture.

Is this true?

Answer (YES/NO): NO